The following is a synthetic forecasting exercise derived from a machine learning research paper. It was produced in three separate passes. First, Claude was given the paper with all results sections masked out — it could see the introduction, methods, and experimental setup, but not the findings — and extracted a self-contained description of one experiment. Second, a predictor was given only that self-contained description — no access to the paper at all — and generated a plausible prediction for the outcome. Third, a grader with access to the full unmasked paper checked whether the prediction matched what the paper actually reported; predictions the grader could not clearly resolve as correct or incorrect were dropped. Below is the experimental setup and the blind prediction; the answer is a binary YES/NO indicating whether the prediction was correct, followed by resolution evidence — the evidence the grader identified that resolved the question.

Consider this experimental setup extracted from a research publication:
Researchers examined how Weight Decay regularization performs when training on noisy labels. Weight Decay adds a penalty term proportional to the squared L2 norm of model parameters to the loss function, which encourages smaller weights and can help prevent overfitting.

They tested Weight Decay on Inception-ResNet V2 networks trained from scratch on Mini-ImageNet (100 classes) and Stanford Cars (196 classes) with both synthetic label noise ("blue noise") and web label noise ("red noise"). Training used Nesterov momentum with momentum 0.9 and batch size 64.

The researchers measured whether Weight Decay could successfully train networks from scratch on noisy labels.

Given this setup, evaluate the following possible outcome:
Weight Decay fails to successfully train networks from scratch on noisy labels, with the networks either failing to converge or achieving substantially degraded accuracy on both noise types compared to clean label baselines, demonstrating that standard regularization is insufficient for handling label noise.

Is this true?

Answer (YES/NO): YES